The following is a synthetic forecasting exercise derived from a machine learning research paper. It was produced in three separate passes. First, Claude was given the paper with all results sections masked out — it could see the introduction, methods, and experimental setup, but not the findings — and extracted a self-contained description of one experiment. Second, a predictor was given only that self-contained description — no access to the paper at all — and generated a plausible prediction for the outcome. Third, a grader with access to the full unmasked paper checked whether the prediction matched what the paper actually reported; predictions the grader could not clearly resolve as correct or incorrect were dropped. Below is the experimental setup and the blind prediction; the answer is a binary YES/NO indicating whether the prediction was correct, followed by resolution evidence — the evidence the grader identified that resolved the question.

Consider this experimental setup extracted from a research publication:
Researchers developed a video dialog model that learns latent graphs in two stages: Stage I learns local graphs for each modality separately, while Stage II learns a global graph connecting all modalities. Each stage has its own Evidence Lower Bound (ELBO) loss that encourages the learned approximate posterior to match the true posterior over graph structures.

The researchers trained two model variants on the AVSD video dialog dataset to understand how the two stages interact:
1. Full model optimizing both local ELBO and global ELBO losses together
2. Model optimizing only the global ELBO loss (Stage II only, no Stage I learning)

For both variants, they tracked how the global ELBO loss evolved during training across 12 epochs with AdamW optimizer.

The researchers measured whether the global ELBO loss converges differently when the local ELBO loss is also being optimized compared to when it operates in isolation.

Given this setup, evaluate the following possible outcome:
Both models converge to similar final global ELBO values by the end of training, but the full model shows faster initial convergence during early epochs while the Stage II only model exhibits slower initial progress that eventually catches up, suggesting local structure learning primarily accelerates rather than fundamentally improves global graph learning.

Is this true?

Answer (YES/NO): NO